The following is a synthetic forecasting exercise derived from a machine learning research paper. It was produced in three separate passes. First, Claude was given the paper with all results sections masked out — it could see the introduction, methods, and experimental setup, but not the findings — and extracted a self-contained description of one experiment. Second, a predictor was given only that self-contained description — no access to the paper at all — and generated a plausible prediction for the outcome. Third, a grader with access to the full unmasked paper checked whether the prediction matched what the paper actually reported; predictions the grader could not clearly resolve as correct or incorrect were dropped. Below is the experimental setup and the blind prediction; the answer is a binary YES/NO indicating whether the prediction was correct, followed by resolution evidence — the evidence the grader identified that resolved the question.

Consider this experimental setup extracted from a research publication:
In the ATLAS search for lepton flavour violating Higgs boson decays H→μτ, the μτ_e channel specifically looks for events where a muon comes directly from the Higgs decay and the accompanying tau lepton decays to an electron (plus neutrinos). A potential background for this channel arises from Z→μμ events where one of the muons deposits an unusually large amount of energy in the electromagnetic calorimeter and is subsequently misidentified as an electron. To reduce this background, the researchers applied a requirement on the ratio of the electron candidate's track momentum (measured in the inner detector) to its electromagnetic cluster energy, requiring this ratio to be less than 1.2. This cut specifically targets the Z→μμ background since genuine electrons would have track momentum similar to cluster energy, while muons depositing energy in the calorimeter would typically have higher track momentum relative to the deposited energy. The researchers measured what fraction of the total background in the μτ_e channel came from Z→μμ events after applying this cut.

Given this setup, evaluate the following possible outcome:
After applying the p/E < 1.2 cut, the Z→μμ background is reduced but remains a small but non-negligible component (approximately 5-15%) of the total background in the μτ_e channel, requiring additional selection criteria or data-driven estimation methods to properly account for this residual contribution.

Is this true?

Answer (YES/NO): YES